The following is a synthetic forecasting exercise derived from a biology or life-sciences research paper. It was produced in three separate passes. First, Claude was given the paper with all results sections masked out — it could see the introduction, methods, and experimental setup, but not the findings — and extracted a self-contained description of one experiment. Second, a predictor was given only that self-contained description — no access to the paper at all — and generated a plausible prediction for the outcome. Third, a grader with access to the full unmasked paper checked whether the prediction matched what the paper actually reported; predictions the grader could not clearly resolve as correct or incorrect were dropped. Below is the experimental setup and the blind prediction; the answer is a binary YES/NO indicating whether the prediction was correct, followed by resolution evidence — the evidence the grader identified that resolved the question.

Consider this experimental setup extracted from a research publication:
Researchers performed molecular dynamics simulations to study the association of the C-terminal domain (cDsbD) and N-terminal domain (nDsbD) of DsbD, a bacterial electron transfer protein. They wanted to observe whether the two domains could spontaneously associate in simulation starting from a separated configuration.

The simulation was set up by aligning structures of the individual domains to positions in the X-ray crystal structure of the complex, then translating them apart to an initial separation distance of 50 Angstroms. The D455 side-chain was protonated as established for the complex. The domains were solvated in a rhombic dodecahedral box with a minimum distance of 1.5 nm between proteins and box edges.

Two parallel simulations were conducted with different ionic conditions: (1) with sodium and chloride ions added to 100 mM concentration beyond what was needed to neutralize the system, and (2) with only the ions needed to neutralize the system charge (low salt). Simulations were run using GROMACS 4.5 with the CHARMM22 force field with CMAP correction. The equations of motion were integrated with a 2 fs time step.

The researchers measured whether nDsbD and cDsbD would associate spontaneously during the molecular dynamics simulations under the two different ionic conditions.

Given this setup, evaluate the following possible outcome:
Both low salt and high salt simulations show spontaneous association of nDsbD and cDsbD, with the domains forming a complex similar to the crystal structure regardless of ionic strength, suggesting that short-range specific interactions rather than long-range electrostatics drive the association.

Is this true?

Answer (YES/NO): NO